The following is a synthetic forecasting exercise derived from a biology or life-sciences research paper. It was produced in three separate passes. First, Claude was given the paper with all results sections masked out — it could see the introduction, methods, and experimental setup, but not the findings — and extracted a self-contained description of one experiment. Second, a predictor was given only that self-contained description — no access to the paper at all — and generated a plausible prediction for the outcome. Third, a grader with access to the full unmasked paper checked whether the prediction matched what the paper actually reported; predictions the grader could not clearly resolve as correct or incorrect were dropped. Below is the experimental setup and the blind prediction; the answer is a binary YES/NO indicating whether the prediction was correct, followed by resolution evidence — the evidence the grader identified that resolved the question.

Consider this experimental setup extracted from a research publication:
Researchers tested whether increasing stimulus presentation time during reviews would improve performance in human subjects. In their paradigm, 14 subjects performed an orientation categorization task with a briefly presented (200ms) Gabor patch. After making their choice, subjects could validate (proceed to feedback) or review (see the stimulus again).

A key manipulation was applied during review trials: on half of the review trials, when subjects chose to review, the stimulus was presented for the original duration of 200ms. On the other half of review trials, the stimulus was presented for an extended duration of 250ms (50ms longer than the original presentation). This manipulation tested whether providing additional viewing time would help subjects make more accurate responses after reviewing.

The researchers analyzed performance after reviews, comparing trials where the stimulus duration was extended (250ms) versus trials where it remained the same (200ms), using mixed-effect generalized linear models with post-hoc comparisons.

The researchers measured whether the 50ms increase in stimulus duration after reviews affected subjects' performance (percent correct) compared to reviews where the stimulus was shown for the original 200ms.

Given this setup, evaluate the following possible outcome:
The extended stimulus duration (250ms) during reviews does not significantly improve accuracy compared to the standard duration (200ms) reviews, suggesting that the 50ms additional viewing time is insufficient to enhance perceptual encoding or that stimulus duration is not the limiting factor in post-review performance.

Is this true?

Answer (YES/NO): YES